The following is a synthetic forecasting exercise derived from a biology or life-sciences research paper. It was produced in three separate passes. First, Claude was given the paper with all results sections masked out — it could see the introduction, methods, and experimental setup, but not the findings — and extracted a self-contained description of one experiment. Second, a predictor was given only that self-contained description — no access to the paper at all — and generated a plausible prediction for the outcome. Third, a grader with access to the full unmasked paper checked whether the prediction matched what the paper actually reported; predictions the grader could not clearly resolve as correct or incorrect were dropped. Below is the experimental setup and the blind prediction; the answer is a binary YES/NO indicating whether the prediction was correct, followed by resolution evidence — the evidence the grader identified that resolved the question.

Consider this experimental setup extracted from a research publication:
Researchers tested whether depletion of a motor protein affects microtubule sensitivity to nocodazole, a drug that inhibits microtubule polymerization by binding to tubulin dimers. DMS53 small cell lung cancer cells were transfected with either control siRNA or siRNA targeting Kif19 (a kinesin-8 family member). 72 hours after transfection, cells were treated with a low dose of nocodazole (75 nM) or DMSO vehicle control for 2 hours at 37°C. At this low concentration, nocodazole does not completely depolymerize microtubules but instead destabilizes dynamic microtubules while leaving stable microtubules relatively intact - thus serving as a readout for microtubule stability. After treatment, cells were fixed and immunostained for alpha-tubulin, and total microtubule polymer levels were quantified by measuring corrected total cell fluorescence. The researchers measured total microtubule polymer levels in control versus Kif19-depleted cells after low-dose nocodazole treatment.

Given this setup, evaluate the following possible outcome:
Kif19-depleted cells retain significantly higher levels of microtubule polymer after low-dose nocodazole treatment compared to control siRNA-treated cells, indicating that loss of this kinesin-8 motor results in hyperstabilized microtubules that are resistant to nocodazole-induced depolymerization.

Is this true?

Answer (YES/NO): NO